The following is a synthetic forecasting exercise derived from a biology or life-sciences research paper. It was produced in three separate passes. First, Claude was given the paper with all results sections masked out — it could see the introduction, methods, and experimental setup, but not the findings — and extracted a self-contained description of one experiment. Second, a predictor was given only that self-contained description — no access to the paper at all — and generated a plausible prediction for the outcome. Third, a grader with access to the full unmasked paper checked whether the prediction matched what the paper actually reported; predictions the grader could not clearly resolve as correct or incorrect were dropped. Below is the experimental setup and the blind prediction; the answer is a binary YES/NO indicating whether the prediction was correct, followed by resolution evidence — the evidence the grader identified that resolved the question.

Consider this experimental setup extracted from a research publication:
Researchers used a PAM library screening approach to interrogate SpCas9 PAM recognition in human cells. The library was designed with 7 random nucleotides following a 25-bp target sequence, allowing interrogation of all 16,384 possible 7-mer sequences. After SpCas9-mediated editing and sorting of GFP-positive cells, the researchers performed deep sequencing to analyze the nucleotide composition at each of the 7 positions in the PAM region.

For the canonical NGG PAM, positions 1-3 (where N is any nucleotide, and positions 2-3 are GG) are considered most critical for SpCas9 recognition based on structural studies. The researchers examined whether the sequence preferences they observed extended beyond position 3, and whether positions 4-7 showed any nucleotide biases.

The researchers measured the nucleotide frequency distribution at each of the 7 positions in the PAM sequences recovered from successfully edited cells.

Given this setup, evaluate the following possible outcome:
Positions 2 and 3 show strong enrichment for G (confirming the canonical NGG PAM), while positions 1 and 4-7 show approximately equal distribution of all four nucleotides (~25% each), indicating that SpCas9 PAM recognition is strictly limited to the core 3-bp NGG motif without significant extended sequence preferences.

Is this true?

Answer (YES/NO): NO